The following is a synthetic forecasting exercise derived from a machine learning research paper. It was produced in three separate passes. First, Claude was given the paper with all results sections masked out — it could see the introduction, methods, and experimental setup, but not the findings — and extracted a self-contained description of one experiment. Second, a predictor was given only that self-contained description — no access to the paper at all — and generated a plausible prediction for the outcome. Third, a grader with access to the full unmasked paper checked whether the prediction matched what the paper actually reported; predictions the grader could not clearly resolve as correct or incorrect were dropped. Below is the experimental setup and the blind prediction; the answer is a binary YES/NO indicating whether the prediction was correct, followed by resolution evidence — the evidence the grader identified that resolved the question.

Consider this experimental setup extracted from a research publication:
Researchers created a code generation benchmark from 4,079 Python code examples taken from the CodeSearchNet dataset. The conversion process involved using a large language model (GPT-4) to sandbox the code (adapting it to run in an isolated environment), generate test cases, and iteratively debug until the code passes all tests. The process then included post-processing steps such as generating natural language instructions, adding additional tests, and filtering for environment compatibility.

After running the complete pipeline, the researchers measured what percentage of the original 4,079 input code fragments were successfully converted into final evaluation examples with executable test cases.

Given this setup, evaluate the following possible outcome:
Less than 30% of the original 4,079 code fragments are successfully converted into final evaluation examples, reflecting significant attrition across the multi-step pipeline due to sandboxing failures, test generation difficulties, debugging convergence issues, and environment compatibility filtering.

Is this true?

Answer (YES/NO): NO